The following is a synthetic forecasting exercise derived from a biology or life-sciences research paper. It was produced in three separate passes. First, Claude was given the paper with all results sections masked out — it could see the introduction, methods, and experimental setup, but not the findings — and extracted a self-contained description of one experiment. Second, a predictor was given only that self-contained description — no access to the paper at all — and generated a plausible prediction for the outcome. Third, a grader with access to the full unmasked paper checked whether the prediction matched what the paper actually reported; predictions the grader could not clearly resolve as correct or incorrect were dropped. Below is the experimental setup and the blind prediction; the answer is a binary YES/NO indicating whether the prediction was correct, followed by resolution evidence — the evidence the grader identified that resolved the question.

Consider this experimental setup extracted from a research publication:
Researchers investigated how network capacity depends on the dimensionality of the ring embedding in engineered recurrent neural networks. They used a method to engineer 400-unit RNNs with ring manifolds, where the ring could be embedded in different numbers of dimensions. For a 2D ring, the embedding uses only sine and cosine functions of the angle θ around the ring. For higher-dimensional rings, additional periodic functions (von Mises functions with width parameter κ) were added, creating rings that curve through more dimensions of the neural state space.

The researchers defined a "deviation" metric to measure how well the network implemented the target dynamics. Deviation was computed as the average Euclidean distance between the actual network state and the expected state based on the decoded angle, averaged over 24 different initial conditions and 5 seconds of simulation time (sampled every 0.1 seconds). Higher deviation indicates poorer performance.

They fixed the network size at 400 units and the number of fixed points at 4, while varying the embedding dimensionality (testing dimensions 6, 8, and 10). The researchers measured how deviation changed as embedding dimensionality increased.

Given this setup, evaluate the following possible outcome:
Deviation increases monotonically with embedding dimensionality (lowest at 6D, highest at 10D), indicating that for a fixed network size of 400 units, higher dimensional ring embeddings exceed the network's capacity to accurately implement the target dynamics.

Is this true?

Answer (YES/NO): YES